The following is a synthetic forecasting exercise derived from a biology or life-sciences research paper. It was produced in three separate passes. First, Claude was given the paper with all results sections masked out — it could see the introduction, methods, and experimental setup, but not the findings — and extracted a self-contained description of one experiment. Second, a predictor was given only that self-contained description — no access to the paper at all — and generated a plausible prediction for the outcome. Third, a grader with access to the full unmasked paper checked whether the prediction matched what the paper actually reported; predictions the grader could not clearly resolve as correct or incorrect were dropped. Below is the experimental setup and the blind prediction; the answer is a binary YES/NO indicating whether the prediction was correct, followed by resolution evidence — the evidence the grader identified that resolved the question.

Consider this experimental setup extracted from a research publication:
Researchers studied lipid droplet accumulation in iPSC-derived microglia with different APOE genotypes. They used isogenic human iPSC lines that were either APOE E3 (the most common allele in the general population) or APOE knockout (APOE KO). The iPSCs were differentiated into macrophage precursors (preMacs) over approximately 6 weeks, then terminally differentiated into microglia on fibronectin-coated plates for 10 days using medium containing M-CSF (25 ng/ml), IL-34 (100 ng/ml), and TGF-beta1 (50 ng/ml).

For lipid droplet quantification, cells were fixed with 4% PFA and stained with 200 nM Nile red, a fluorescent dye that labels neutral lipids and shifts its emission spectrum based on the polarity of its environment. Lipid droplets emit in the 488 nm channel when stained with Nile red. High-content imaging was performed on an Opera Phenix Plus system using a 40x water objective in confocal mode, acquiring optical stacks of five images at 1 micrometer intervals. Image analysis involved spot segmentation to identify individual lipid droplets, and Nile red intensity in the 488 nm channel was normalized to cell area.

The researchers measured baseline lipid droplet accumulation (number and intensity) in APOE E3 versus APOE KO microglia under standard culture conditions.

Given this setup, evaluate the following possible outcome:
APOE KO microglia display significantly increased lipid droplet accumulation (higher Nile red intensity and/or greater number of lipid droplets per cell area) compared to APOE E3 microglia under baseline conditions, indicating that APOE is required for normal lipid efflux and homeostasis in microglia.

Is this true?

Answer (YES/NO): YES